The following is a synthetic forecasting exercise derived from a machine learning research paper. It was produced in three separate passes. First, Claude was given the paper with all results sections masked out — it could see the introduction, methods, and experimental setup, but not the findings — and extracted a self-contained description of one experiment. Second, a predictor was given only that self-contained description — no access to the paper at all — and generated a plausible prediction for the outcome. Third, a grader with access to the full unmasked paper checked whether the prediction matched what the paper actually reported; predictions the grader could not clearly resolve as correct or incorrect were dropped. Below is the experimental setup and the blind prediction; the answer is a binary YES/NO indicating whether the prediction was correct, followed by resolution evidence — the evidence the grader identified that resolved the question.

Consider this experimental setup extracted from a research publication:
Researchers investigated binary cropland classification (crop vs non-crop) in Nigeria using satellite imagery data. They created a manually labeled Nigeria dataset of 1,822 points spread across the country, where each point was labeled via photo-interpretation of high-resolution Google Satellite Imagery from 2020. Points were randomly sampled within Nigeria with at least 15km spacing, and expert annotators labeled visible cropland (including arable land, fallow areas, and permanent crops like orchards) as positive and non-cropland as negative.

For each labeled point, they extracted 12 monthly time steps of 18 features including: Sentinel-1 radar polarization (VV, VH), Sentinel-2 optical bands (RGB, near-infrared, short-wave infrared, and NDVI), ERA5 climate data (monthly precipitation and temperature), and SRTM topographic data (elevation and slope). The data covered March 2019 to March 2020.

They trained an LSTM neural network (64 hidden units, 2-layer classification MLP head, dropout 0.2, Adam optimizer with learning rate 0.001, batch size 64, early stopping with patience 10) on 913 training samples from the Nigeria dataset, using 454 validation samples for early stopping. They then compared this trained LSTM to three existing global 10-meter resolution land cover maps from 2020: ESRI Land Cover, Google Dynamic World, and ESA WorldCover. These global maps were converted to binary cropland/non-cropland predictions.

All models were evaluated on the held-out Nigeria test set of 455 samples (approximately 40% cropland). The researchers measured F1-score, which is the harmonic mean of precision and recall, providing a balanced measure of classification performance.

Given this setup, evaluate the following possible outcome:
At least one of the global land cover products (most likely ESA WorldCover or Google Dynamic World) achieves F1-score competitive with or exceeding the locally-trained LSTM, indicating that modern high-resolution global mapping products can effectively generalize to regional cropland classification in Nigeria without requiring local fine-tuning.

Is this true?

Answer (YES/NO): YES